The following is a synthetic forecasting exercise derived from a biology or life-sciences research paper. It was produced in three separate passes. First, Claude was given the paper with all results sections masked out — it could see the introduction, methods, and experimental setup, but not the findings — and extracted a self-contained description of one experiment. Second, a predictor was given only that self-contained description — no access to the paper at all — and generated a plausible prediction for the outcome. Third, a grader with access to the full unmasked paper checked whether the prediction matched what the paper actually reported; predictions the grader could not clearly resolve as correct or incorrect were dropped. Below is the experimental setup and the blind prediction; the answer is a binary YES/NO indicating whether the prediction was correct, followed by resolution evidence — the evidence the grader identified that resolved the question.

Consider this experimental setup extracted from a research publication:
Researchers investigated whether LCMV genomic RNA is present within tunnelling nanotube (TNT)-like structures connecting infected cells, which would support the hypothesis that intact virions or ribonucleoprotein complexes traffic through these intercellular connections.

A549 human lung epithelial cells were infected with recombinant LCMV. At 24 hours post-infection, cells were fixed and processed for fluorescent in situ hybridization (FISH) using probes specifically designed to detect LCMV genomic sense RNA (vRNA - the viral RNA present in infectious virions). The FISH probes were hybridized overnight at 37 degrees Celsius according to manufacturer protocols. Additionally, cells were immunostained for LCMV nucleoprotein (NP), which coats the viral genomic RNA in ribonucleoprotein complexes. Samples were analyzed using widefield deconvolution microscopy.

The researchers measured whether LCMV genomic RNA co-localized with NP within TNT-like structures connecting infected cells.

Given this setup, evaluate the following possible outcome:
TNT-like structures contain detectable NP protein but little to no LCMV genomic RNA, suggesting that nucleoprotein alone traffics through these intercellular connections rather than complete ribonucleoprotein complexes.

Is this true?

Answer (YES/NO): NO